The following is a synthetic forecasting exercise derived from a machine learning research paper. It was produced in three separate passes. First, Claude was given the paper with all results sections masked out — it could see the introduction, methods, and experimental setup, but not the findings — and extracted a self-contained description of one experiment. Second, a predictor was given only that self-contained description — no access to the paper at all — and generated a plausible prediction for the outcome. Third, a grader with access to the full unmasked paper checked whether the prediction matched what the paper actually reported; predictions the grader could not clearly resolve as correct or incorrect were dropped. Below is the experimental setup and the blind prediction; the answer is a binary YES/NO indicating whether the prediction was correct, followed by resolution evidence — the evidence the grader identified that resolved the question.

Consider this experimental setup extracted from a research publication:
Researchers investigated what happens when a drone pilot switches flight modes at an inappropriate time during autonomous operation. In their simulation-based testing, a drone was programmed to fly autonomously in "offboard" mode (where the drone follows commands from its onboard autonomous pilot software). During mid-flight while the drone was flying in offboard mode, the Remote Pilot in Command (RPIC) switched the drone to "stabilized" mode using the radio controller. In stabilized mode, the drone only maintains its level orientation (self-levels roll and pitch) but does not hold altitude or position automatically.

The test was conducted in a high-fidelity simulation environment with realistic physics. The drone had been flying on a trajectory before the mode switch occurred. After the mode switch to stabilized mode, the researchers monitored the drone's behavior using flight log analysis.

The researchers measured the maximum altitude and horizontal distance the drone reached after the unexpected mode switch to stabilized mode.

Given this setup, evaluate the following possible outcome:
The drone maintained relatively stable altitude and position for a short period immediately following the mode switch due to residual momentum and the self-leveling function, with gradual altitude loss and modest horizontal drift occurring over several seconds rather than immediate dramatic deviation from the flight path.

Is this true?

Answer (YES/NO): NO